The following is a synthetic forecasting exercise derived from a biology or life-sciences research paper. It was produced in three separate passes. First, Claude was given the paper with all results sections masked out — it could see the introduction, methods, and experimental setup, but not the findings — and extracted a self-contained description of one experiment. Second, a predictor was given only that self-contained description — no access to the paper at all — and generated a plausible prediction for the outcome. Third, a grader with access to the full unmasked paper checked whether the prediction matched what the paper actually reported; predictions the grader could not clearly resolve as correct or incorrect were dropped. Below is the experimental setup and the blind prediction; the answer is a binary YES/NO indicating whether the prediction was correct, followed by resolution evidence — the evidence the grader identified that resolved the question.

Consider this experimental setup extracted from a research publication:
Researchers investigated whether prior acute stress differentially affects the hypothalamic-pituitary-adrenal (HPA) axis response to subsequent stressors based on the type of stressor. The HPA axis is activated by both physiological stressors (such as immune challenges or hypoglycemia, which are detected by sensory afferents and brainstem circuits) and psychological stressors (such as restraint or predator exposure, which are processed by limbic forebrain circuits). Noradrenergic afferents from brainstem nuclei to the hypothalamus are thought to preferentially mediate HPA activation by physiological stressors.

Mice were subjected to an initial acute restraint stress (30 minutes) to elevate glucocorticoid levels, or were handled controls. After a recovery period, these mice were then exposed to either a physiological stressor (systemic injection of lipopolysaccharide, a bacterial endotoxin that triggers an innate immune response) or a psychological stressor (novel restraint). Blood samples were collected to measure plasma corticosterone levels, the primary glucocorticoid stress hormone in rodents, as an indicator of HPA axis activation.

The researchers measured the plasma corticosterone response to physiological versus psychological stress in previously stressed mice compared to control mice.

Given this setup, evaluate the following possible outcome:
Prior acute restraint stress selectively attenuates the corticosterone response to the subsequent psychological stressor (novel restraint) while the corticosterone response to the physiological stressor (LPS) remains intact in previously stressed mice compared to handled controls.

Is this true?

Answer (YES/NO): NO